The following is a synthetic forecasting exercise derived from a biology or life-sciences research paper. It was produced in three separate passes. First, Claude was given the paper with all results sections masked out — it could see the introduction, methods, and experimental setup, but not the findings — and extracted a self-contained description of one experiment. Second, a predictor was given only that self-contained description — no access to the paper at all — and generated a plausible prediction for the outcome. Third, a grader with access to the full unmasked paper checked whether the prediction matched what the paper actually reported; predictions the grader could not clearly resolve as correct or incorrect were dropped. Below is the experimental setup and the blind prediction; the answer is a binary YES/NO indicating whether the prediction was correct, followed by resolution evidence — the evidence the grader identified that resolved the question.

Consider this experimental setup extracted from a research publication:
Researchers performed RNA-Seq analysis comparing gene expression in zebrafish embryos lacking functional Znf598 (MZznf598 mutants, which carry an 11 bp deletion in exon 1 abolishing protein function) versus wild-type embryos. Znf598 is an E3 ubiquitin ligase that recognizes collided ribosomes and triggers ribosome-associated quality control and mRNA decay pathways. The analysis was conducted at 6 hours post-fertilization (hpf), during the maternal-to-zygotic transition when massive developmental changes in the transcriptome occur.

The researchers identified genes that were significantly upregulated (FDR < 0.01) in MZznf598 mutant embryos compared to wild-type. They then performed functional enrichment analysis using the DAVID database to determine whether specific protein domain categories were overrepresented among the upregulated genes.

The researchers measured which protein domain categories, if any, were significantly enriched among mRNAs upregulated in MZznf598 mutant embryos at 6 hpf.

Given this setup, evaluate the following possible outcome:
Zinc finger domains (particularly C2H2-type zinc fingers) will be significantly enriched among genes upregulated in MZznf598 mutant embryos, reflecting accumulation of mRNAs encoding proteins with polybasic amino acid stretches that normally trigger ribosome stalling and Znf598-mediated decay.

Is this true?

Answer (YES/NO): YES